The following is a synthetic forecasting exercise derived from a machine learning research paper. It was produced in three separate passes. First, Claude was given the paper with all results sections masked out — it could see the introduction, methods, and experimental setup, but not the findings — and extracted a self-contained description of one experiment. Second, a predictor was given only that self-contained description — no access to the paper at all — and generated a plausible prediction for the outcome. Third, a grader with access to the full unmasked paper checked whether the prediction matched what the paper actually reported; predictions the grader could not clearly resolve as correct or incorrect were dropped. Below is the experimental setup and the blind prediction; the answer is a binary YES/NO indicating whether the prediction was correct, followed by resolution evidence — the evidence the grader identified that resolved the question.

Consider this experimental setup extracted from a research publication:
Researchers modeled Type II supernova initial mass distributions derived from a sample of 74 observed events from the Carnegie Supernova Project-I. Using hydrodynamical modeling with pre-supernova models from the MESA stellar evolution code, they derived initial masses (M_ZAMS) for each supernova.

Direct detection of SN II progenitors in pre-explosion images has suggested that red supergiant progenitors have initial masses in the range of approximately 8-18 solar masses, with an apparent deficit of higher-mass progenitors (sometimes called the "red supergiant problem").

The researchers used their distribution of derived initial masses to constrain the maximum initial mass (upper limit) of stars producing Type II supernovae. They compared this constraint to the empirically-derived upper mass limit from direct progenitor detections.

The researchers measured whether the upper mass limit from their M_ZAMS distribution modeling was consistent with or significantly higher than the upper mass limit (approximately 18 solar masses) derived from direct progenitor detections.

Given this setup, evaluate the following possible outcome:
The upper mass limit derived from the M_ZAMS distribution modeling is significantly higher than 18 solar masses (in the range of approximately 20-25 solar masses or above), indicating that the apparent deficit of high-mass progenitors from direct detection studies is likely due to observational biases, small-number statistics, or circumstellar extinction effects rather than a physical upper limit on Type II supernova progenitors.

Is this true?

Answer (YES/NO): NO